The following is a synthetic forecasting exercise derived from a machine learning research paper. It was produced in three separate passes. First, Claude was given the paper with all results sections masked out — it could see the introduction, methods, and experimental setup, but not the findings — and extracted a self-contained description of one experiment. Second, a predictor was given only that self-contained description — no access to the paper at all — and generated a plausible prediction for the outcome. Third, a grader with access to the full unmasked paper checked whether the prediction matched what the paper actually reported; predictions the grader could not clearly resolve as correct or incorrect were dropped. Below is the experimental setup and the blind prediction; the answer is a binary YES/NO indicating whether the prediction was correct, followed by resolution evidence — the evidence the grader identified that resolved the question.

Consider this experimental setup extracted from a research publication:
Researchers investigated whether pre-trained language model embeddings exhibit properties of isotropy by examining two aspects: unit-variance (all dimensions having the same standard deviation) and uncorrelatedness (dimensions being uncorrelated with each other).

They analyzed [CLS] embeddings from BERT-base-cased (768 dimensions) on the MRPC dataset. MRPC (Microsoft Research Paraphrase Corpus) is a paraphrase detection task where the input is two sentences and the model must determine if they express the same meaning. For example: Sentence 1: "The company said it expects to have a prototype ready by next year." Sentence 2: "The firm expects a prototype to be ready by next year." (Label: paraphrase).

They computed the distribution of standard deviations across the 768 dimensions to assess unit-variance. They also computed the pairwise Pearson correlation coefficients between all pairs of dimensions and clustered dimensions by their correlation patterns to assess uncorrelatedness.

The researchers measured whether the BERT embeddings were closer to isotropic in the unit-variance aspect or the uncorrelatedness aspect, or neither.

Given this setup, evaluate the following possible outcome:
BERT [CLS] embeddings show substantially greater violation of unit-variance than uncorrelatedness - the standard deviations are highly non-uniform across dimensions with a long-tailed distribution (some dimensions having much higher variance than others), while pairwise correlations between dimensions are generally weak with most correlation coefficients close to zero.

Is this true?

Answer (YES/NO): NO